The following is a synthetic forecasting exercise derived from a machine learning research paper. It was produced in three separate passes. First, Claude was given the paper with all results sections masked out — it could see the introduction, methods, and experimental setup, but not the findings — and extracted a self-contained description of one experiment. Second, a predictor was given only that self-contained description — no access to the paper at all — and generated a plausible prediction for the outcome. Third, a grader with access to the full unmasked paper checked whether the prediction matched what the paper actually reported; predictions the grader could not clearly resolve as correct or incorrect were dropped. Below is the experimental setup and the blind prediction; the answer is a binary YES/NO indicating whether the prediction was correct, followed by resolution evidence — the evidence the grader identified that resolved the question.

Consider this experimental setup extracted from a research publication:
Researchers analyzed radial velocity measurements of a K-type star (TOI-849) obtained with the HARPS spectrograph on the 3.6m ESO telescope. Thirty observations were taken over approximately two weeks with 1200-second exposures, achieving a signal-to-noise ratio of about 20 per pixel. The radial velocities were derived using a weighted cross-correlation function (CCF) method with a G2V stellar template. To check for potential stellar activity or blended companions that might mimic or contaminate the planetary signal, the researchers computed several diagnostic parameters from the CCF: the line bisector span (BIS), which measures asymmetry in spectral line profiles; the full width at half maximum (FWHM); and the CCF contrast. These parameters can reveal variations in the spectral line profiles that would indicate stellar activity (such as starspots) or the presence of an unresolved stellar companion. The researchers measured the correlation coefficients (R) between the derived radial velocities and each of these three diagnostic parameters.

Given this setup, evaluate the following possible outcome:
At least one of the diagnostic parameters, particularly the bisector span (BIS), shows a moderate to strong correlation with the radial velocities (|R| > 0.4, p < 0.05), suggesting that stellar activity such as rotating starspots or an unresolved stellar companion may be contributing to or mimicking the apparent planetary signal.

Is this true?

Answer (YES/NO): NO